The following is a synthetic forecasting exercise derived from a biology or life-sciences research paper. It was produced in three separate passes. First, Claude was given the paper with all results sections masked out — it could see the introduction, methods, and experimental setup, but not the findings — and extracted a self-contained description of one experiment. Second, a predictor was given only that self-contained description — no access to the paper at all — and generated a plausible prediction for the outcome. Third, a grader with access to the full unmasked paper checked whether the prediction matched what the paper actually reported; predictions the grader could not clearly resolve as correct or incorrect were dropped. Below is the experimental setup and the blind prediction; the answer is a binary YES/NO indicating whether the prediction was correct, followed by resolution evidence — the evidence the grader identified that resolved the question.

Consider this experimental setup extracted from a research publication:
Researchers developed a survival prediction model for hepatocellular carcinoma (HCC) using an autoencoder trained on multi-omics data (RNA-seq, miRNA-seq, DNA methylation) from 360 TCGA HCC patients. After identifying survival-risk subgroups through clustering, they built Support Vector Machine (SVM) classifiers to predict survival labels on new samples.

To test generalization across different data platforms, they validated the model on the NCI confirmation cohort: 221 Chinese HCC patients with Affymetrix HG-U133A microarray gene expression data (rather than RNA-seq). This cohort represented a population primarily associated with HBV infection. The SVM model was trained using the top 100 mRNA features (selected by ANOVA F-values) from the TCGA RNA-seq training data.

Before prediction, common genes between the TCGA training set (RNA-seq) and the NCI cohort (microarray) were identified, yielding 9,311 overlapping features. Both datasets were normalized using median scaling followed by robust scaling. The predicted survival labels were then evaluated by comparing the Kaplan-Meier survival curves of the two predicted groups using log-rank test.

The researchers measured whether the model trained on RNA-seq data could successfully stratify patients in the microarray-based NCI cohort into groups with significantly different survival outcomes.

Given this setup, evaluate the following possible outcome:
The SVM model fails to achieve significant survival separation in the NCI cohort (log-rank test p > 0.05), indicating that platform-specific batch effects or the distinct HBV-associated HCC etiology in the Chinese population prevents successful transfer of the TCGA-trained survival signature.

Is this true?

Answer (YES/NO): NO